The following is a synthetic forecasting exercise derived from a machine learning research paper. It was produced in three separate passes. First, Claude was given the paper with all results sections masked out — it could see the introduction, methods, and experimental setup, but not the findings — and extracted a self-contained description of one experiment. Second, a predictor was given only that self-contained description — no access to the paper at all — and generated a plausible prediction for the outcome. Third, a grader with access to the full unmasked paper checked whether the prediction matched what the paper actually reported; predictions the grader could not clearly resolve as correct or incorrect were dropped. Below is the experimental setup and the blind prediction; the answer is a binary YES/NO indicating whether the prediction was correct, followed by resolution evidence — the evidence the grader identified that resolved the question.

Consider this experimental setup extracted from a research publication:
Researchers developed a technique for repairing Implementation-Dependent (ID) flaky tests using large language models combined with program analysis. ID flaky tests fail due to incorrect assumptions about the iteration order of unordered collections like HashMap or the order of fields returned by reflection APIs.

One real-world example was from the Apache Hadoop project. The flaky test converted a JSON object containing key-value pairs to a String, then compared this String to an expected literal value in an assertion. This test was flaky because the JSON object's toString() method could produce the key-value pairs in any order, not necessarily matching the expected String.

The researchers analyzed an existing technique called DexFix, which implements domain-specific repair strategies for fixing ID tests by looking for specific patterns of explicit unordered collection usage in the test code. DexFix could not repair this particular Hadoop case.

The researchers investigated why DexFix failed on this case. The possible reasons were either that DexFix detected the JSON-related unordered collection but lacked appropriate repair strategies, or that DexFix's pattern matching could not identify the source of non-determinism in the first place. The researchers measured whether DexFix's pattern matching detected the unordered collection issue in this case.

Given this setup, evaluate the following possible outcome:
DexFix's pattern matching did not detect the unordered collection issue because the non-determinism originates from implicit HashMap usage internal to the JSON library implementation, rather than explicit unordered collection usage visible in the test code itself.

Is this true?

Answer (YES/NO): YES